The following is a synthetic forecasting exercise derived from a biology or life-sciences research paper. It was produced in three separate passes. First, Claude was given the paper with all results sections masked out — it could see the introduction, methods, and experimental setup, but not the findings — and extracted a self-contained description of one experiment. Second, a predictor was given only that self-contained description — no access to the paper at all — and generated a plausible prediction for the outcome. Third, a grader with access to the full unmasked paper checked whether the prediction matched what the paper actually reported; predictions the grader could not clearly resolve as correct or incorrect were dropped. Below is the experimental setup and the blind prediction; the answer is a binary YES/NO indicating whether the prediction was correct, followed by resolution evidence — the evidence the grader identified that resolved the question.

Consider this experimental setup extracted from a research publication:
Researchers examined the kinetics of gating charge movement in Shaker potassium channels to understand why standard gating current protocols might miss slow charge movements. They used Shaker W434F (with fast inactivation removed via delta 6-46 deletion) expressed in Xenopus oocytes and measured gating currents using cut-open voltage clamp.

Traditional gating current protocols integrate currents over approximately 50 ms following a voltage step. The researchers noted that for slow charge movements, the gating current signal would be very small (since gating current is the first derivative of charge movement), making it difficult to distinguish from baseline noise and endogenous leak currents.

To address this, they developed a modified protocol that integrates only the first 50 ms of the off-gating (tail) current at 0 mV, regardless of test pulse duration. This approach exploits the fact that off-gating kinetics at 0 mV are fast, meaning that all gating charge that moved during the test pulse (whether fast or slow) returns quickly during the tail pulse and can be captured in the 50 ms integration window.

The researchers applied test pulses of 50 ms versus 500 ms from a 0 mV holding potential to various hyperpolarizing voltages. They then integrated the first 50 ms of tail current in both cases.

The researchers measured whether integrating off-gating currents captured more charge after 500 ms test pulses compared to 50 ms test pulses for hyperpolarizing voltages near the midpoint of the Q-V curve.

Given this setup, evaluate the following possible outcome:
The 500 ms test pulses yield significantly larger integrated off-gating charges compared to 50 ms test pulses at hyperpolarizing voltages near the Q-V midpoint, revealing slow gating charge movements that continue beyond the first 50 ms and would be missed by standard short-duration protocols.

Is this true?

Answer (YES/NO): YES